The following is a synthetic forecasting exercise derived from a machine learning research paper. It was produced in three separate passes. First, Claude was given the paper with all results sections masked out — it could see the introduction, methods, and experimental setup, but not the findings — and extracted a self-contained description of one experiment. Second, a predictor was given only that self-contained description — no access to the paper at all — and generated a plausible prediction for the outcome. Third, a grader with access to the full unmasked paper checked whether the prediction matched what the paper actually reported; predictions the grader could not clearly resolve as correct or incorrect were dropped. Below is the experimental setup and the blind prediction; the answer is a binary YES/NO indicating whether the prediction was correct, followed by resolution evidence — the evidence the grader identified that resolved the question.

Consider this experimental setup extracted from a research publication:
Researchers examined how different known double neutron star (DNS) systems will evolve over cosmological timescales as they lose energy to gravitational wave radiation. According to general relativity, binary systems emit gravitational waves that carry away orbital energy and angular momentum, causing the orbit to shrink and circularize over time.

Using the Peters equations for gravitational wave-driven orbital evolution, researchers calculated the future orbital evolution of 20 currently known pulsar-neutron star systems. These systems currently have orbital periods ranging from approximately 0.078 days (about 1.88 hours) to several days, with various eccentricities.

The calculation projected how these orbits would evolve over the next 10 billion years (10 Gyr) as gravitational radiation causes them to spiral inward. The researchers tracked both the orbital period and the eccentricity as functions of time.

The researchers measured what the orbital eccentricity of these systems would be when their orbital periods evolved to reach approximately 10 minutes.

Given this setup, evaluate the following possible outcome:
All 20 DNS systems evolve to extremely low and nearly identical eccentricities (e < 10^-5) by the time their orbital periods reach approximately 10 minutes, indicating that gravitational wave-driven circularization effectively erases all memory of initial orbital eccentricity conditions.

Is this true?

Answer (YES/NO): NO